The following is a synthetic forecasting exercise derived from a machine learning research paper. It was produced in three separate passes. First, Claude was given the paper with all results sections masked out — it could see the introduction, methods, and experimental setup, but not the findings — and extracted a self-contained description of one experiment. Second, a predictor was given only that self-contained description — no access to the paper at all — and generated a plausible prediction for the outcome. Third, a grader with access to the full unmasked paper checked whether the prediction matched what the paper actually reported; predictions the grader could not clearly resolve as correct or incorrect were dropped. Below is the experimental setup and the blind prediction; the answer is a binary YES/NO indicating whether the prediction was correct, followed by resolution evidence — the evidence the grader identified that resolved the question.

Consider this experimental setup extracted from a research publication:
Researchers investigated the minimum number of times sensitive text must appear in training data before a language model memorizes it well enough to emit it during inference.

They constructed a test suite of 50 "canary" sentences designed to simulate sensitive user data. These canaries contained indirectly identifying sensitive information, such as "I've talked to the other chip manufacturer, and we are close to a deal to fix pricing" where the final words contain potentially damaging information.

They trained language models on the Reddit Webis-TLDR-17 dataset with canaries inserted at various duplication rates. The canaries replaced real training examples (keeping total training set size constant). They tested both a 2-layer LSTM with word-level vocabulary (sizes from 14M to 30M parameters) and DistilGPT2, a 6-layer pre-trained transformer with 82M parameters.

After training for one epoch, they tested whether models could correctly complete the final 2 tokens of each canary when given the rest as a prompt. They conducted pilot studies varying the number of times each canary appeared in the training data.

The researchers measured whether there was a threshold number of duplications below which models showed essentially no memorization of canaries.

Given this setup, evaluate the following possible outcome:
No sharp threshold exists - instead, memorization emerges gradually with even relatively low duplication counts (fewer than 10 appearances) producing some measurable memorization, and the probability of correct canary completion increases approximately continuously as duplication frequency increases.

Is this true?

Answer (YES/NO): NO